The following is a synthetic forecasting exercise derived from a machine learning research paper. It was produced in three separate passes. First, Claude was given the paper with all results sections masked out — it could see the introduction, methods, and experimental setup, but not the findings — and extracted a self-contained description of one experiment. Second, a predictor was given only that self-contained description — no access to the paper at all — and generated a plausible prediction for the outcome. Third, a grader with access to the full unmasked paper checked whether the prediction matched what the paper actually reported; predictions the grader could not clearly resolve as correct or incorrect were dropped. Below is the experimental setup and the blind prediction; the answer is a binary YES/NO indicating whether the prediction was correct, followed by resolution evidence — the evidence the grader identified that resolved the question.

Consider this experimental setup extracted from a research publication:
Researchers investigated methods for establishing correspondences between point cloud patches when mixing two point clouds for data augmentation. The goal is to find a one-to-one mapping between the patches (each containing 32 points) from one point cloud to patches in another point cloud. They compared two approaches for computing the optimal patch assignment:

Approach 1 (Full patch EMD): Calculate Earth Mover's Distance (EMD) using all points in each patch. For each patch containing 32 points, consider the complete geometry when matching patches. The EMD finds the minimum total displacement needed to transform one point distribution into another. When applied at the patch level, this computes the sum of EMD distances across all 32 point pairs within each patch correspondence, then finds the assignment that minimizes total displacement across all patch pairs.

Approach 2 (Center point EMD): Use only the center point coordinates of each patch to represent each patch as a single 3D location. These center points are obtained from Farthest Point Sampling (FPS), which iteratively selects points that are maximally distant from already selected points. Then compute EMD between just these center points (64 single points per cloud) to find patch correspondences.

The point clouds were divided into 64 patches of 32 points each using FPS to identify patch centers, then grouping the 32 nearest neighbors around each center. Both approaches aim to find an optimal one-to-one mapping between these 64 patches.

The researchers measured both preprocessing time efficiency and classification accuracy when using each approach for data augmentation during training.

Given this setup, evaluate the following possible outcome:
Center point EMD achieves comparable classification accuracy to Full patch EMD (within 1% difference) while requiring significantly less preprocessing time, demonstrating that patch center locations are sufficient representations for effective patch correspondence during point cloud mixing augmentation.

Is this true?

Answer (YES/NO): YES